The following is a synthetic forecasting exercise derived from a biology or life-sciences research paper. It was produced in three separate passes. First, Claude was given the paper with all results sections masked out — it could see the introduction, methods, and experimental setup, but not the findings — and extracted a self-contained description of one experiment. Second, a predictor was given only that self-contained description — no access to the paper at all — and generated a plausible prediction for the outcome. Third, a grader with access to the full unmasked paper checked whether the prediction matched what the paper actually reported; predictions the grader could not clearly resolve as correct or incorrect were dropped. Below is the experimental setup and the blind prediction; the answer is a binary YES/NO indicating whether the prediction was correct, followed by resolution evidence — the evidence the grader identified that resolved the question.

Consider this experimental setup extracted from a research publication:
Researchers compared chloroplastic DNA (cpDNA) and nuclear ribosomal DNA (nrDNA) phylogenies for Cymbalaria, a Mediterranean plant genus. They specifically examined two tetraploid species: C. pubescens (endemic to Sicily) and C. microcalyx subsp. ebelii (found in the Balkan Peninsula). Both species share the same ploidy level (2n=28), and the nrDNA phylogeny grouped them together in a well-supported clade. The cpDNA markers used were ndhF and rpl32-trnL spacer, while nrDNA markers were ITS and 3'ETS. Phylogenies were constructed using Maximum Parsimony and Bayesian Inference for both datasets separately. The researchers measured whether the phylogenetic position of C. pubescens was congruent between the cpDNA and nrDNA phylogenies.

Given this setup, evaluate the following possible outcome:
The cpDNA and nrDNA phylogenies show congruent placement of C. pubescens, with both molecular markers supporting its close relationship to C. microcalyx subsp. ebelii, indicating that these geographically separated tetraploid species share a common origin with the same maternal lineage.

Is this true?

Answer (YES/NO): NO